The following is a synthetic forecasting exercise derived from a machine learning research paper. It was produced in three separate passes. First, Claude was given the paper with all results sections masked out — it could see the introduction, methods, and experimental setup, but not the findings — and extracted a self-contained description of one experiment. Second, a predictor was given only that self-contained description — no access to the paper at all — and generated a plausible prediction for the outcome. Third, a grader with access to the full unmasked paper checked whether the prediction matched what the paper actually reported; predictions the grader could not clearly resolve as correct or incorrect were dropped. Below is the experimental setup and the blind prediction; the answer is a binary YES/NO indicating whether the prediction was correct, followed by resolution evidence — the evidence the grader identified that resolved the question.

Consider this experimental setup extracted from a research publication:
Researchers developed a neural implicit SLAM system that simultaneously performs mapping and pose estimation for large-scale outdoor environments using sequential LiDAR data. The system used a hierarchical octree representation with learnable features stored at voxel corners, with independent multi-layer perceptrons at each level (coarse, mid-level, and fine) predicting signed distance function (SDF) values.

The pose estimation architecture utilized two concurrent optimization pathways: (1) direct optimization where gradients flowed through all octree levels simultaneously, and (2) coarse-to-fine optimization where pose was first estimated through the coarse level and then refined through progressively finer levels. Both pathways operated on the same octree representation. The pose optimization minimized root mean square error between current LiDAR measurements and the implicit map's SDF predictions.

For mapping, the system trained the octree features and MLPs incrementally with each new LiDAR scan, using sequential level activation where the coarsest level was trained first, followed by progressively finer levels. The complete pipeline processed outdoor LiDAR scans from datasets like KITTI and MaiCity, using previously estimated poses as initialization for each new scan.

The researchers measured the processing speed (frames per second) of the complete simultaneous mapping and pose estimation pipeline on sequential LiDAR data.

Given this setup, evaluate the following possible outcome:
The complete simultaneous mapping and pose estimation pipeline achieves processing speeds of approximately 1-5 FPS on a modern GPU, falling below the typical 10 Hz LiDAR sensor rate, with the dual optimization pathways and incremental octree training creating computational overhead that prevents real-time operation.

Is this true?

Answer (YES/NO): YES